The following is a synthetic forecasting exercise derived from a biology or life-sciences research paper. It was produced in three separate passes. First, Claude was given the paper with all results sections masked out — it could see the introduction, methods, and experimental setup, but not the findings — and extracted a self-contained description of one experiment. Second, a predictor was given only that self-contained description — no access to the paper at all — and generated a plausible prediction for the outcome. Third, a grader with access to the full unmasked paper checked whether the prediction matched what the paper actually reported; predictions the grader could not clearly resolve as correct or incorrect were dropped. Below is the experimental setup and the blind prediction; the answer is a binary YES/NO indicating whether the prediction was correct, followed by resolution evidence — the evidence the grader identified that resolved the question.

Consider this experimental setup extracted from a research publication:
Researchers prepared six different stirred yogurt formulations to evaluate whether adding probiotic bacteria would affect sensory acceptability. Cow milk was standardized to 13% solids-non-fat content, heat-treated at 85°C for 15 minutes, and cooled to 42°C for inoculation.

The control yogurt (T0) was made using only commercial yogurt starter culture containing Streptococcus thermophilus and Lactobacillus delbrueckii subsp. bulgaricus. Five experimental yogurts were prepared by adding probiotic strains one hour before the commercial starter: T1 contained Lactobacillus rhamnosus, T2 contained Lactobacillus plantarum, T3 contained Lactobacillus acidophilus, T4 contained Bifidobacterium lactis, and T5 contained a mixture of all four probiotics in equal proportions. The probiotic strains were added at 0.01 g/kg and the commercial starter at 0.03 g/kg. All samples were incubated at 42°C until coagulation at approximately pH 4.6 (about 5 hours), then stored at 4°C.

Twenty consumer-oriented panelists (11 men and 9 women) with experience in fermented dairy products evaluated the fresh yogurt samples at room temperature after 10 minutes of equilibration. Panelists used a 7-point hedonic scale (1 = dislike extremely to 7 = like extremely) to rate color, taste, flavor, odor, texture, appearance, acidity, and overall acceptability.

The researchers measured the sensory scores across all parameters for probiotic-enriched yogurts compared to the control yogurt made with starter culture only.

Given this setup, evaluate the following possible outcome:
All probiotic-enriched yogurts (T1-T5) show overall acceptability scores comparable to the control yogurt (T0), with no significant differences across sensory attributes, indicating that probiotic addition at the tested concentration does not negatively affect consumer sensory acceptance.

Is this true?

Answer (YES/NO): NO